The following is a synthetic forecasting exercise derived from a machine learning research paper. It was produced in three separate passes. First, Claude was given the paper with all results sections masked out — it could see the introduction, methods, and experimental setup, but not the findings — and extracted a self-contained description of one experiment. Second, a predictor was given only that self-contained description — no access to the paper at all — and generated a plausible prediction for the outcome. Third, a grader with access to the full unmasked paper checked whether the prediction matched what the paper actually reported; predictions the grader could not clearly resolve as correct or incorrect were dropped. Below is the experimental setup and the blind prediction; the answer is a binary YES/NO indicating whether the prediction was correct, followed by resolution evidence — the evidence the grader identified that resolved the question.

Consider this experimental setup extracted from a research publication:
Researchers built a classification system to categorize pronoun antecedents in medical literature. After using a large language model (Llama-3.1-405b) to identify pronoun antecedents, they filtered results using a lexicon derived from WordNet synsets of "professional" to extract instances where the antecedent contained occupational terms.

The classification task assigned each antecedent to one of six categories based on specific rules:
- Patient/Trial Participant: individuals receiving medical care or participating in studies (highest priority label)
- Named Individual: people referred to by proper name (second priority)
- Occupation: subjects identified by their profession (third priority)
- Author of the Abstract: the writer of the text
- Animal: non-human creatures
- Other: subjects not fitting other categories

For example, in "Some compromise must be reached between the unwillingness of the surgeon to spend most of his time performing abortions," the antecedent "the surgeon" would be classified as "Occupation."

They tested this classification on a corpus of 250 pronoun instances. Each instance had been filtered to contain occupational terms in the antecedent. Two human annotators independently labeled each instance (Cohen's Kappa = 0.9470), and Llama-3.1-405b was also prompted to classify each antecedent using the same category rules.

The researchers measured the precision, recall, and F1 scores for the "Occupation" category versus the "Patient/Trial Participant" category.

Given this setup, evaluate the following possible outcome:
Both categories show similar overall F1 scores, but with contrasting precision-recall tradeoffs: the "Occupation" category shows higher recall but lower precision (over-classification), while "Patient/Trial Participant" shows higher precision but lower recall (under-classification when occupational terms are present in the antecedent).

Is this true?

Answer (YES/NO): NO